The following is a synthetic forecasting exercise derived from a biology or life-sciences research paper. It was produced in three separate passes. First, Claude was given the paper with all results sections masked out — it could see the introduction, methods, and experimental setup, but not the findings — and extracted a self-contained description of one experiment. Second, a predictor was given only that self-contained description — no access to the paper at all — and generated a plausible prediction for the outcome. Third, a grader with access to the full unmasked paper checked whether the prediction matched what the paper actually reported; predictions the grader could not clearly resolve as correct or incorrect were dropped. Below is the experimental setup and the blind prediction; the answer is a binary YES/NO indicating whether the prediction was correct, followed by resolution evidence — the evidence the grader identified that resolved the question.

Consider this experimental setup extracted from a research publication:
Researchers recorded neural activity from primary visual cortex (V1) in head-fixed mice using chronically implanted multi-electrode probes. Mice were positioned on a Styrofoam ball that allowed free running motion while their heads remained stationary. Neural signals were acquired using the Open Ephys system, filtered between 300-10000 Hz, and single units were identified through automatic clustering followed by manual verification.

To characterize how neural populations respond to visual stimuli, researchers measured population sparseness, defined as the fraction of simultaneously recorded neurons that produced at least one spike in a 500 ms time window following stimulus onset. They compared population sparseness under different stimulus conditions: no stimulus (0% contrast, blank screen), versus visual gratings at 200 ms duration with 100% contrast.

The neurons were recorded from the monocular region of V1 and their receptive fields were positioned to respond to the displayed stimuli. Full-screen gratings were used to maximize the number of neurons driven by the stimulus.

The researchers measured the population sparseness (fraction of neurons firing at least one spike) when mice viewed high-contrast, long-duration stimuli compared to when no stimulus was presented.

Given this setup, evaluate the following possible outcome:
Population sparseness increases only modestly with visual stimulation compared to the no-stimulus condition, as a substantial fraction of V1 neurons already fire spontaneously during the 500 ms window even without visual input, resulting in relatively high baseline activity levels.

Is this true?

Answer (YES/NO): YES